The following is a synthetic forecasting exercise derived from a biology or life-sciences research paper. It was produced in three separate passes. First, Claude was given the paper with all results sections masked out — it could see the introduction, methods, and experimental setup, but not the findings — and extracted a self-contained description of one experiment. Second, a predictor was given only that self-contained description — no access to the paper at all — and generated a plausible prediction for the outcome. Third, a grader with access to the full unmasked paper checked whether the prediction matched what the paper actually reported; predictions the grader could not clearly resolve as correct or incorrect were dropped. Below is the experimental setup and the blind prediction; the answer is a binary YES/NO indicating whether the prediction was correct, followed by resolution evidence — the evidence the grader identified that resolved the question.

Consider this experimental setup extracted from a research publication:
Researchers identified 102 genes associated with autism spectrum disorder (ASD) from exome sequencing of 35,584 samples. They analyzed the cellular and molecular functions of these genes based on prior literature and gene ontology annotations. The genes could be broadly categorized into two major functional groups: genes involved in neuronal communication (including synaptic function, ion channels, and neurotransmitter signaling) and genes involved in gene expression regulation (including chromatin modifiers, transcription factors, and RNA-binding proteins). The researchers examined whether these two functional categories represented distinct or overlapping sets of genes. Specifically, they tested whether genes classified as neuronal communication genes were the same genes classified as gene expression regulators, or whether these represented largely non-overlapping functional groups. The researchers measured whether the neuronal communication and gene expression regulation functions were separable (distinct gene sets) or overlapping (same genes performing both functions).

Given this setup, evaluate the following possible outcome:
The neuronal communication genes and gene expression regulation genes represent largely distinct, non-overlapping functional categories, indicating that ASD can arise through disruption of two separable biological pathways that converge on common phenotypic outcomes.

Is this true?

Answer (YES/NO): YES